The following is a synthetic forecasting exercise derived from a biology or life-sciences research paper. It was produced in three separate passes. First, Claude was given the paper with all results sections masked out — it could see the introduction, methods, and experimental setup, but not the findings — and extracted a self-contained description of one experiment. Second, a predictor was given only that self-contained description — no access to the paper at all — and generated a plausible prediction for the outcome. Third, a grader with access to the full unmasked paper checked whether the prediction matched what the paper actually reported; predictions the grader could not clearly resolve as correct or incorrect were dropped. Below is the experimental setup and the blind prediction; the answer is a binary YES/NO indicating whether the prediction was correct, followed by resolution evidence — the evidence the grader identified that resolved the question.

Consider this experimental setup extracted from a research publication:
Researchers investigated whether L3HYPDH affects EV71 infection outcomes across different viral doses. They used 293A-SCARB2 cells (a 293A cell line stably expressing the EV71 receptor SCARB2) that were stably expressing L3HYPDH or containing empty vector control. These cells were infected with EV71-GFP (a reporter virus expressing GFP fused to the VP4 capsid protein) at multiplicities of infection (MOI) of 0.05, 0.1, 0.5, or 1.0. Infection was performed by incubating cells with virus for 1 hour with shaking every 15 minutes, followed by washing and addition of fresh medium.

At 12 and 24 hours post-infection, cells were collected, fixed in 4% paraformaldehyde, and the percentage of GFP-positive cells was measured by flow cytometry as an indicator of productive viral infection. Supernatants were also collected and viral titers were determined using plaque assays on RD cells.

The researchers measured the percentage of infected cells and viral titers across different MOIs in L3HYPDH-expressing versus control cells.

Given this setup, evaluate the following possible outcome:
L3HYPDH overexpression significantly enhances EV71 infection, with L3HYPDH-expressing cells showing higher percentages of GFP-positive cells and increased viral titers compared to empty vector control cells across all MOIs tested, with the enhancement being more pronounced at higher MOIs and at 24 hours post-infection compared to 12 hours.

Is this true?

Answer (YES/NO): NO